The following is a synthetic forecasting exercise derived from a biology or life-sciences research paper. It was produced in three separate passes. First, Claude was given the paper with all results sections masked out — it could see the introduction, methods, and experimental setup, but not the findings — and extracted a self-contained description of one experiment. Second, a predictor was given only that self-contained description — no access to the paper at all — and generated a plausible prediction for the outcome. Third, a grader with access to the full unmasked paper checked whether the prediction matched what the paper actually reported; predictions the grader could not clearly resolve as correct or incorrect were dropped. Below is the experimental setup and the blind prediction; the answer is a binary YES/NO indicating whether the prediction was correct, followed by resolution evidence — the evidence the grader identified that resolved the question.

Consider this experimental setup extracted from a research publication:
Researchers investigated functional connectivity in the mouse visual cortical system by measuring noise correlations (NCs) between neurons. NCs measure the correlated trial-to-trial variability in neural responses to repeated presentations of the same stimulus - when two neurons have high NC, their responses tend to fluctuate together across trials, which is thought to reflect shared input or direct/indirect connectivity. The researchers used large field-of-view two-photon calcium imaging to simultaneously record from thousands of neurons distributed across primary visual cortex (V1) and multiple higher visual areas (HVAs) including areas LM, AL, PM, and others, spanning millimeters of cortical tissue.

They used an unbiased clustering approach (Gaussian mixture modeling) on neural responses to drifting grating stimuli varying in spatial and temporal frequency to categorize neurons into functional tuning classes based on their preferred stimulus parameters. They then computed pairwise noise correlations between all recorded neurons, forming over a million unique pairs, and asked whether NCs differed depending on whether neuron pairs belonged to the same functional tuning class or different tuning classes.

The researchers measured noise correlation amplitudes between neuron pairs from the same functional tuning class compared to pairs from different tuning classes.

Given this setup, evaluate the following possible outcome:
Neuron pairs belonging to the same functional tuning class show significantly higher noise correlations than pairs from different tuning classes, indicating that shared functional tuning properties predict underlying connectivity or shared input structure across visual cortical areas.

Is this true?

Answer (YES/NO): YES